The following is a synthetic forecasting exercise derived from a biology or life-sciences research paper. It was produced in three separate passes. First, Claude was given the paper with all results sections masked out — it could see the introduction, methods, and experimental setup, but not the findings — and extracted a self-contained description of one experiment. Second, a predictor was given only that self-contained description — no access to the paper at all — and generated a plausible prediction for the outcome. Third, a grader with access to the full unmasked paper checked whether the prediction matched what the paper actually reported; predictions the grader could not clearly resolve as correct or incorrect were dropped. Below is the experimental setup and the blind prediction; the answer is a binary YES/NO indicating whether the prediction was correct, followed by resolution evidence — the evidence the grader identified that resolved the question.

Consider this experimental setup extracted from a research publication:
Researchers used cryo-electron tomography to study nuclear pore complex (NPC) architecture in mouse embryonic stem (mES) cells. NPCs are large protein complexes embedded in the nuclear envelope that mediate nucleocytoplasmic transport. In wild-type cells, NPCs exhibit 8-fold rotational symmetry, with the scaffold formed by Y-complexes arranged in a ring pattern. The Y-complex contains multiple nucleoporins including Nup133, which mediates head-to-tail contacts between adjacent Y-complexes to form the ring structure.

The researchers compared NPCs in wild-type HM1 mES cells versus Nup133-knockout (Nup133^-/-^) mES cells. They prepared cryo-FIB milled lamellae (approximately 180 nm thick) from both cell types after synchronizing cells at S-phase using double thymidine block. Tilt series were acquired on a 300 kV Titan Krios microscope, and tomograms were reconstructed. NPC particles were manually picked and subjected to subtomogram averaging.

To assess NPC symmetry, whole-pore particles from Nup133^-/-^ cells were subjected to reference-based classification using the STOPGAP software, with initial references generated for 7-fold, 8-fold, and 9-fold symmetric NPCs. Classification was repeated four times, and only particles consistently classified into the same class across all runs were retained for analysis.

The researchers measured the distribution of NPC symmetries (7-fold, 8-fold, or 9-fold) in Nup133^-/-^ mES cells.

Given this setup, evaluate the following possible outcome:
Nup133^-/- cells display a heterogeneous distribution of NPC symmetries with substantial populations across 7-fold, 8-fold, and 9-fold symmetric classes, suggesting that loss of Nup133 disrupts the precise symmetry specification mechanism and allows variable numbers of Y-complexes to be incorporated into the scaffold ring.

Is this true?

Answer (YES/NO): YES